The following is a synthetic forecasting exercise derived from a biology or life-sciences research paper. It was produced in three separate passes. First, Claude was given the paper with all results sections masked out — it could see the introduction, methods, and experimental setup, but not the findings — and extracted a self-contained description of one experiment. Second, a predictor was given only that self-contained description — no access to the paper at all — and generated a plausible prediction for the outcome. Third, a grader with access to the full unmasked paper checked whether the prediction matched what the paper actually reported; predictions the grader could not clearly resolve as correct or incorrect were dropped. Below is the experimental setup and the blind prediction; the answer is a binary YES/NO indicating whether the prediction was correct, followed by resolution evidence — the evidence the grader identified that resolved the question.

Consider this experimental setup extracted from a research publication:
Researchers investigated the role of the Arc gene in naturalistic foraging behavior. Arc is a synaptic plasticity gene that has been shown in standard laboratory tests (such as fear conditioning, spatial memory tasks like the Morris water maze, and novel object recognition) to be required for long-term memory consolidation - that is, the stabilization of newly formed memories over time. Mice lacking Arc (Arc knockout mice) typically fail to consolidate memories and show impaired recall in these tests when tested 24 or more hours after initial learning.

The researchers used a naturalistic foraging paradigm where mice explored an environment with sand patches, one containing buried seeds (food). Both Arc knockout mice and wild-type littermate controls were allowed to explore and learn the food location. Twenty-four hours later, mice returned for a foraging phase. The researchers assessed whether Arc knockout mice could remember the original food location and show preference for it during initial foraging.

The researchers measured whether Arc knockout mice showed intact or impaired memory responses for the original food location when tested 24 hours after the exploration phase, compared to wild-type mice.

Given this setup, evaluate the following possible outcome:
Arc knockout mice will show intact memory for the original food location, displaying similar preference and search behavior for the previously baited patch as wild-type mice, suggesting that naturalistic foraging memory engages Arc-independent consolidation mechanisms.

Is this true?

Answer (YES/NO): YES